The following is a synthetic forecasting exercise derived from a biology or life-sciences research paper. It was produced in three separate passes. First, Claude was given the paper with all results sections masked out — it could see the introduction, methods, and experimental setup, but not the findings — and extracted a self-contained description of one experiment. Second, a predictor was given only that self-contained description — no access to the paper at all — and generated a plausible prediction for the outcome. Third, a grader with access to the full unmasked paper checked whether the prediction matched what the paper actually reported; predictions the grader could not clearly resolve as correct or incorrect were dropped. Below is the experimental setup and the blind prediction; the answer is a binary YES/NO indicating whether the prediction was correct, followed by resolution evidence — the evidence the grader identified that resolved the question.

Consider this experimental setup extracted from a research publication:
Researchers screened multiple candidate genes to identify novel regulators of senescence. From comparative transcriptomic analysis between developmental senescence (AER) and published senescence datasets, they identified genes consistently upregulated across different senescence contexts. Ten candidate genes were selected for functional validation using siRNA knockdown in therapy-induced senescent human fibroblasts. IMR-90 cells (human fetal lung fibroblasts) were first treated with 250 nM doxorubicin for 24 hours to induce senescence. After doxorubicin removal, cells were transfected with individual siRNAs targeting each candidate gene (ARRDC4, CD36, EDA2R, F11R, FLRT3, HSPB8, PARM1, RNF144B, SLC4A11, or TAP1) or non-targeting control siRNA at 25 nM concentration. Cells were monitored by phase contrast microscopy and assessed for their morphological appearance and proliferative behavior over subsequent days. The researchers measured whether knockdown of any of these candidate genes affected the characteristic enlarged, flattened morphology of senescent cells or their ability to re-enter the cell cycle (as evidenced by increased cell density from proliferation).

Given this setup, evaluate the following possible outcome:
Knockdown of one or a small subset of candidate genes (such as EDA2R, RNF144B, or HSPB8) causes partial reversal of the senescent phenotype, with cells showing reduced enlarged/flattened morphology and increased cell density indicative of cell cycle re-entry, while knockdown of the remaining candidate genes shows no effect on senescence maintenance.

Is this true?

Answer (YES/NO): NO